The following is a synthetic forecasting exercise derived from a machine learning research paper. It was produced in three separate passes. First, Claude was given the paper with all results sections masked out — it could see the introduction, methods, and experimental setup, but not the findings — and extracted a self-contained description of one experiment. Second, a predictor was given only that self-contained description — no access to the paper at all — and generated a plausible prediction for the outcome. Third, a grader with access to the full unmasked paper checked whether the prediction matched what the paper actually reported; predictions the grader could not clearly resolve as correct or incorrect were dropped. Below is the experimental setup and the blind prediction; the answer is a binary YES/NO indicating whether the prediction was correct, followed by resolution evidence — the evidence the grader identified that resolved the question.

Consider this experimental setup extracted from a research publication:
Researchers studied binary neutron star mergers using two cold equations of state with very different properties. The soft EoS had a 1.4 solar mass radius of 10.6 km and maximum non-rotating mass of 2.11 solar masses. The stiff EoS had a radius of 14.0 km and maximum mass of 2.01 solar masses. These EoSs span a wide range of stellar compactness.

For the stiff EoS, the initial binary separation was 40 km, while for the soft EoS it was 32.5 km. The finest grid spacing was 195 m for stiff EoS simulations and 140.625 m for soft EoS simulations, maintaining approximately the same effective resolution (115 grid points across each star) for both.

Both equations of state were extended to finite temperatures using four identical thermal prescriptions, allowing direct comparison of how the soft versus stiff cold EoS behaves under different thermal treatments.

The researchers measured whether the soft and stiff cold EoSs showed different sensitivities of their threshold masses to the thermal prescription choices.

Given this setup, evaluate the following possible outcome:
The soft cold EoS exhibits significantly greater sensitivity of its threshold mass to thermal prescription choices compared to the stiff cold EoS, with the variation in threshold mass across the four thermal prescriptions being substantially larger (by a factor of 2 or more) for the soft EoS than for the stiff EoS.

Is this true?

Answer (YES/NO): NO